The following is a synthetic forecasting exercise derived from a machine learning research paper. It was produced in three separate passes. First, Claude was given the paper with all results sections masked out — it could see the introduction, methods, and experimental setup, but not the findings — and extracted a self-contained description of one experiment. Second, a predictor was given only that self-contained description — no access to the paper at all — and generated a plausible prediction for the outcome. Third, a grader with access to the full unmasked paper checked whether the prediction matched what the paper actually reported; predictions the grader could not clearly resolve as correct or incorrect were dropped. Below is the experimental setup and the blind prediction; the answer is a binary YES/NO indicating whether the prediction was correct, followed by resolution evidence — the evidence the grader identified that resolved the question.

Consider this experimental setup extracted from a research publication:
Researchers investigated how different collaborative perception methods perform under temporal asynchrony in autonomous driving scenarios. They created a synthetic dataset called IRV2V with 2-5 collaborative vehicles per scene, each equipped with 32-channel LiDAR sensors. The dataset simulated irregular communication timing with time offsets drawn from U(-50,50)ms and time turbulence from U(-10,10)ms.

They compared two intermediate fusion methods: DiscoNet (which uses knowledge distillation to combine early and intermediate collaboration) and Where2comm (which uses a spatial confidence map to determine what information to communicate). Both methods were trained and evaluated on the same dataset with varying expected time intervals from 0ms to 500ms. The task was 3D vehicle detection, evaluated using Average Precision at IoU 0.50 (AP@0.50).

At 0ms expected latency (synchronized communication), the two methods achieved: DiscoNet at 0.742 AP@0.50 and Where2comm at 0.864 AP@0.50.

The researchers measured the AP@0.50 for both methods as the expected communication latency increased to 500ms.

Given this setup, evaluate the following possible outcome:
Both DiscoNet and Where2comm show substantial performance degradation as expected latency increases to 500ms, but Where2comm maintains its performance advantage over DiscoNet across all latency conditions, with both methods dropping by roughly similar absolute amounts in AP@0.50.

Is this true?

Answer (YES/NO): NO